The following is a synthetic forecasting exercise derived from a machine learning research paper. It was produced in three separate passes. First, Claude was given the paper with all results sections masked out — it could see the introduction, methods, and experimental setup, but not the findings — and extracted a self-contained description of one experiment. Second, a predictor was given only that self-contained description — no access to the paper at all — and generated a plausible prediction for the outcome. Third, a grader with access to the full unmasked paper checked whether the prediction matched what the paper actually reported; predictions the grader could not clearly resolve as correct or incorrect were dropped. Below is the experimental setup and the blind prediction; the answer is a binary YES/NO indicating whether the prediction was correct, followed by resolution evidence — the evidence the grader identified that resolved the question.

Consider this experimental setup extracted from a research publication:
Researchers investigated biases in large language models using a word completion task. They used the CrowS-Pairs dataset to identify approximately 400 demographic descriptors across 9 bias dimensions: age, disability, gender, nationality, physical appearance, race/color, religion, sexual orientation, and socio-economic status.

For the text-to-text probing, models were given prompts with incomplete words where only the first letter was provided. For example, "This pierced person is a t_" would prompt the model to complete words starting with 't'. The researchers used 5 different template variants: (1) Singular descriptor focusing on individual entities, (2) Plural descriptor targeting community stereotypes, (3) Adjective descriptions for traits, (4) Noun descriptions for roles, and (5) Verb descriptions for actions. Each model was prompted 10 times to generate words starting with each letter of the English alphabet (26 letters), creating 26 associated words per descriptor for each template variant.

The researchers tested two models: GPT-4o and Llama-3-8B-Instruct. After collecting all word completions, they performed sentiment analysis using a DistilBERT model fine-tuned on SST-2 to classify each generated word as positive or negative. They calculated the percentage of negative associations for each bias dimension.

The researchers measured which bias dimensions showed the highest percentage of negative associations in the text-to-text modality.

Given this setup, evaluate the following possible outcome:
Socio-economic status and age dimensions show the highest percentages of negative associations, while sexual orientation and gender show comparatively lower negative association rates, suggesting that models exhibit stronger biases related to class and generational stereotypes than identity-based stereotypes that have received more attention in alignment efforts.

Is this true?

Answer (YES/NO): NO